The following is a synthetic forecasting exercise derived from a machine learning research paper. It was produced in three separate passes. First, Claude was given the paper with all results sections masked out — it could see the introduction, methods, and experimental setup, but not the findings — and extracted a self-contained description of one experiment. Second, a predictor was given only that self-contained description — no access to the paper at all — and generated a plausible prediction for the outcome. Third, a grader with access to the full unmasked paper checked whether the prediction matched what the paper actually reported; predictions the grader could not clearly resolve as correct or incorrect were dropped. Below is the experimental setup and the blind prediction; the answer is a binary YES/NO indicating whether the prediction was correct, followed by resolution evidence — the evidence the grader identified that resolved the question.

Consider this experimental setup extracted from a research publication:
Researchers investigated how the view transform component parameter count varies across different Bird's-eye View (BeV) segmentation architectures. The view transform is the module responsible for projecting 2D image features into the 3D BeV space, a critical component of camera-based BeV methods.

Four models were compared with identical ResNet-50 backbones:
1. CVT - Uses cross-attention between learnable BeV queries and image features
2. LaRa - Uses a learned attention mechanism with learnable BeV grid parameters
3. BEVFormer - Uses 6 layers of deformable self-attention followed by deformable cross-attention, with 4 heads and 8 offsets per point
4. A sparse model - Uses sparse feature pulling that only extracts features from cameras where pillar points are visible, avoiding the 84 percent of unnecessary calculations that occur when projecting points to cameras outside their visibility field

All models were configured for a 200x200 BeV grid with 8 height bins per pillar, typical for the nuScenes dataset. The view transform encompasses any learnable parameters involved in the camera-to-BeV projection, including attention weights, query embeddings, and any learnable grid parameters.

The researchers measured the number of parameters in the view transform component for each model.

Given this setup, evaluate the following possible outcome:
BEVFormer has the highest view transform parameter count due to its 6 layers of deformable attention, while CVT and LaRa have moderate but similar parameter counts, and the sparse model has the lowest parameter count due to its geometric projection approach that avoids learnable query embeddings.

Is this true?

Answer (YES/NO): NO